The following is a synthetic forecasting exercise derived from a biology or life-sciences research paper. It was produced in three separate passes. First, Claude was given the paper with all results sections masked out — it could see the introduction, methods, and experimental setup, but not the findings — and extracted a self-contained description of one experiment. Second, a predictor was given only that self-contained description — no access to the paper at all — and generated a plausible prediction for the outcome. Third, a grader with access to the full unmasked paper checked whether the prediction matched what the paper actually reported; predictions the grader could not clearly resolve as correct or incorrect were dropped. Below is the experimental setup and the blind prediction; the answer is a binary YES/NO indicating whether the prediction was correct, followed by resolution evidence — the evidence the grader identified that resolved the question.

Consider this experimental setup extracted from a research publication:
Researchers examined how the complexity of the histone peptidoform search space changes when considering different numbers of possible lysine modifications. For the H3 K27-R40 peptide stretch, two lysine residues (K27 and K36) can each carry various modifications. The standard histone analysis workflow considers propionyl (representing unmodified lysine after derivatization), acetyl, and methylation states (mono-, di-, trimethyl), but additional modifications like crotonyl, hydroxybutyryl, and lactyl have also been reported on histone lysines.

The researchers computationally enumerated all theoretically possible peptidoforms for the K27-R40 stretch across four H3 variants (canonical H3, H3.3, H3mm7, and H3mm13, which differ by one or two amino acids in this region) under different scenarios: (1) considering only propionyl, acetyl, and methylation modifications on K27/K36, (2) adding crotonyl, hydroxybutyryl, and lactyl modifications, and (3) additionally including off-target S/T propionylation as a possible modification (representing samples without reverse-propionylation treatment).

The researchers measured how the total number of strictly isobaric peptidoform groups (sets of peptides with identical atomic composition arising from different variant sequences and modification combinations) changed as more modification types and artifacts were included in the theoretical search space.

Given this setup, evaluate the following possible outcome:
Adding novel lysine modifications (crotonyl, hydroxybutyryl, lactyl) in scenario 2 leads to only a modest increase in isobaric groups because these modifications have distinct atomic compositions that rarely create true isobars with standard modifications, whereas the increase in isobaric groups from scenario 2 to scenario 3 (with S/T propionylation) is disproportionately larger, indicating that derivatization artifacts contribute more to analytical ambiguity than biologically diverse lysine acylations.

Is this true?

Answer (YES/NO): YES